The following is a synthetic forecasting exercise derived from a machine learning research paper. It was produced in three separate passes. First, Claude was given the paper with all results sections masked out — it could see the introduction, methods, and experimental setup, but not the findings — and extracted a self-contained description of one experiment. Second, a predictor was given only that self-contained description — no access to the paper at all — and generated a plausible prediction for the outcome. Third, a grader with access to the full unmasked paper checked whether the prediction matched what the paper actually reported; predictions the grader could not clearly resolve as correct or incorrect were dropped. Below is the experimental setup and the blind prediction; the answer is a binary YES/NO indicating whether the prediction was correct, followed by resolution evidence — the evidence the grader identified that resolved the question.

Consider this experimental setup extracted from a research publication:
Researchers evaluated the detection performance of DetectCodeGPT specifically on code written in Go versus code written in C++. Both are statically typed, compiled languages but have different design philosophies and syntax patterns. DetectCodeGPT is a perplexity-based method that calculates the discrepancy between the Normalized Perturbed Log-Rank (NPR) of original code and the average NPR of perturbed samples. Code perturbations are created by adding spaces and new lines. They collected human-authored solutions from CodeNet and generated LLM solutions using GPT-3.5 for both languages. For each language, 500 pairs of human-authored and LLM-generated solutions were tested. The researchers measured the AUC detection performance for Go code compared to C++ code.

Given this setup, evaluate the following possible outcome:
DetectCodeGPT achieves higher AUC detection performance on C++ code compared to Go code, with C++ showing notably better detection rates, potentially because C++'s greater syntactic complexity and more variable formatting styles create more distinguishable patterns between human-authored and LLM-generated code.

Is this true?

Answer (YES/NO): YES